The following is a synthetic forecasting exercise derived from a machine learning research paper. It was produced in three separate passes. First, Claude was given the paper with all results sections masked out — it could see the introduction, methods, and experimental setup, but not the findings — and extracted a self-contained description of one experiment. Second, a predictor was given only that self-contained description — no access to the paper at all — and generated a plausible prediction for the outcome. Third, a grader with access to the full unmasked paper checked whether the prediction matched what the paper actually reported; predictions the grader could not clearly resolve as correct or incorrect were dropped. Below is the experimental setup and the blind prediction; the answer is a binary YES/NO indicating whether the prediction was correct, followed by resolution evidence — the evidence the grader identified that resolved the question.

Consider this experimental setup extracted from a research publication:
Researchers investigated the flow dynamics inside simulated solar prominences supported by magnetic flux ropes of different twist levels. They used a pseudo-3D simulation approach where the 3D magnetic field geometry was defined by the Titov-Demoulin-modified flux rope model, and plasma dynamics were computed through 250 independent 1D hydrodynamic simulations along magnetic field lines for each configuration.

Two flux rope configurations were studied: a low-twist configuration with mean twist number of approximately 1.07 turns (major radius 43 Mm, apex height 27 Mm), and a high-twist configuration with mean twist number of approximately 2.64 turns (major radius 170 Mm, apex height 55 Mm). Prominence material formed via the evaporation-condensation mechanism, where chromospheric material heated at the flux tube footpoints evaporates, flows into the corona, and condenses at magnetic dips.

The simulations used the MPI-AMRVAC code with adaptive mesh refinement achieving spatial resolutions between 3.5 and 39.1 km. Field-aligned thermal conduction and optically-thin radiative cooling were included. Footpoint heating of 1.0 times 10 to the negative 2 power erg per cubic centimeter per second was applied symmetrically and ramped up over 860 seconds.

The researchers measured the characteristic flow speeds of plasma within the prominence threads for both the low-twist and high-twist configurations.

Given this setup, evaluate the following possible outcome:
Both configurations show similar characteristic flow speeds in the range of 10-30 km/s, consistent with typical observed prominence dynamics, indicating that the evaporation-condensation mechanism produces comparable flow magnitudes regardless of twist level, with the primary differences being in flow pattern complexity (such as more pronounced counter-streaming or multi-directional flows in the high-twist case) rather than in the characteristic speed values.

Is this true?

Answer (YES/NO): NO